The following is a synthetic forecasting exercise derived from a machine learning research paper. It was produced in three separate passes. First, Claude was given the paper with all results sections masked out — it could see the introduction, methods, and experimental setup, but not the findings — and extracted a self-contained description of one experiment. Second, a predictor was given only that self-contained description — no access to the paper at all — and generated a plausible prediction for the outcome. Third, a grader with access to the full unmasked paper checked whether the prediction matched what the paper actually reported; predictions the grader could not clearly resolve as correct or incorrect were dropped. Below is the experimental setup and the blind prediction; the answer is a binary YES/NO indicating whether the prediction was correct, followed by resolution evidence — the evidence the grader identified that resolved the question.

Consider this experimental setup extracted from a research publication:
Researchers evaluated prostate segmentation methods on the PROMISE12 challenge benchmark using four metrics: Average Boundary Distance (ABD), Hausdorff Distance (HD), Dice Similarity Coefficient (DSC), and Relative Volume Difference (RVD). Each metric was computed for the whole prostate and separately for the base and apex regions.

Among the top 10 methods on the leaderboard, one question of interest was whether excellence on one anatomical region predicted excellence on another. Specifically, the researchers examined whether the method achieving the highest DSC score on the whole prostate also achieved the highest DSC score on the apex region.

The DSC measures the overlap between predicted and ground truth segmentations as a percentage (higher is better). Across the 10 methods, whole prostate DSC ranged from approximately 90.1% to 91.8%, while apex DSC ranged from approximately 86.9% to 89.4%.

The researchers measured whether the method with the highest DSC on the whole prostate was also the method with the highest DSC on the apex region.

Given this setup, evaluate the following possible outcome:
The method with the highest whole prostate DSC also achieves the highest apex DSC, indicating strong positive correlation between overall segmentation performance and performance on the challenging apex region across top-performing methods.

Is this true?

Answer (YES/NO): NO